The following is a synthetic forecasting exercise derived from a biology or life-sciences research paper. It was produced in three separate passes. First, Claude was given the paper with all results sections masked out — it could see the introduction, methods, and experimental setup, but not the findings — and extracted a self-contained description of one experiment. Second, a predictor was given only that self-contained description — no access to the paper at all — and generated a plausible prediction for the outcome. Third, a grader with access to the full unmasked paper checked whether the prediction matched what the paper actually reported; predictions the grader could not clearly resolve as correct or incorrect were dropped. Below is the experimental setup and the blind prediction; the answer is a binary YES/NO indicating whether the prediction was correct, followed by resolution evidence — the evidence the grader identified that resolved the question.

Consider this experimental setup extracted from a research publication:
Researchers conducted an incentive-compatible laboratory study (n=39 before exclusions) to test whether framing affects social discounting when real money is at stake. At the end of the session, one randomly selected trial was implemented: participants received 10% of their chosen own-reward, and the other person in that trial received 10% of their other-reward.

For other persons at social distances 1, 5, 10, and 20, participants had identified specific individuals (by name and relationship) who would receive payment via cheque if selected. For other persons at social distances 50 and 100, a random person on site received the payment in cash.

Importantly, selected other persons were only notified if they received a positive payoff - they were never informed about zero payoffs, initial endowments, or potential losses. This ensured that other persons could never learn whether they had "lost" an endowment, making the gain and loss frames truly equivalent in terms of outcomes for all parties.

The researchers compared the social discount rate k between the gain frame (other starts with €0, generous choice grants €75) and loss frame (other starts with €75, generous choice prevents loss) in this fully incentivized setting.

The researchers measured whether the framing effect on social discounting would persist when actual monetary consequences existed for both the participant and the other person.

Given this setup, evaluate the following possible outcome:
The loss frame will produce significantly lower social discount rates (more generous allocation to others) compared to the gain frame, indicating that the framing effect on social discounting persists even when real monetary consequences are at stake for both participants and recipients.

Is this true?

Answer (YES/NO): YES